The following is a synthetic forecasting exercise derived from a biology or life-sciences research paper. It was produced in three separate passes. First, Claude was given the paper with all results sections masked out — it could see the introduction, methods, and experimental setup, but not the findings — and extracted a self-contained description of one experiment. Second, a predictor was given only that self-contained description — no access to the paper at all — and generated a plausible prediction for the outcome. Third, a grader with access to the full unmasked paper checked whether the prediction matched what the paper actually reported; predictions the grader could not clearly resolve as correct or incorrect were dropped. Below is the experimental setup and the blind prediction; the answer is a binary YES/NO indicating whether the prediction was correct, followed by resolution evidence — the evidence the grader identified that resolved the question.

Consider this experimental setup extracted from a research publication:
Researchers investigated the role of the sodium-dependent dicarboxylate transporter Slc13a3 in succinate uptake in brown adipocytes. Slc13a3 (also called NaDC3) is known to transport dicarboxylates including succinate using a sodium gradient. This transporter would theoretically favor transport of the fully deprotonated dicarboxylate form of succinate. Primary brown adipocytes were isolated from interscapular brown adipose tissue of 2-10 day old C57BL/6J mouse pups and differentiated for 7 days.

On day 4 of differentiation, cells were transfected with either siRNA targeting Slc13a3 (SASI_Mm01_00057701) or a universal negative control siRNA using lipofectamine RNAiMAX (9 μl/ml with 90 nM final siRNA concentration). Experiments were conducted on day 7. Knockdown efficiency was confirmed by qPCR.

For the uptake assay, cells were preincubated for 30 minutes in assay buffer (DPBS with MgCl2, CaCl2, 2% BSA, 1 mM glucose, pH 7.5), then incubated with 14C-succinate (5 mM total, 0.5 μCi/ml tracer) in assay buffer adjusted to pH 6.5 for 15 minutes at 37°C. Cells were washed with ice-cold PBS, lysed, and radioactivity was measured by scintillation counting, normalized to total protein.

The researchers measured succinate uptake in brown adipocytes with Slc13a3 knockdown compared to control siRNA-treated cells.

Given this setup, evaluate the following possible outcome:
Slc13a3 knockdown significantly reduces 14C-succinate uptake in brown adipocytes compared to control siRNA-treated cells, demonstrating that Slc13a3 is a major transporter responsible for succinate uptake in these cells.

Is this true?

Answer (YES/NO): NO